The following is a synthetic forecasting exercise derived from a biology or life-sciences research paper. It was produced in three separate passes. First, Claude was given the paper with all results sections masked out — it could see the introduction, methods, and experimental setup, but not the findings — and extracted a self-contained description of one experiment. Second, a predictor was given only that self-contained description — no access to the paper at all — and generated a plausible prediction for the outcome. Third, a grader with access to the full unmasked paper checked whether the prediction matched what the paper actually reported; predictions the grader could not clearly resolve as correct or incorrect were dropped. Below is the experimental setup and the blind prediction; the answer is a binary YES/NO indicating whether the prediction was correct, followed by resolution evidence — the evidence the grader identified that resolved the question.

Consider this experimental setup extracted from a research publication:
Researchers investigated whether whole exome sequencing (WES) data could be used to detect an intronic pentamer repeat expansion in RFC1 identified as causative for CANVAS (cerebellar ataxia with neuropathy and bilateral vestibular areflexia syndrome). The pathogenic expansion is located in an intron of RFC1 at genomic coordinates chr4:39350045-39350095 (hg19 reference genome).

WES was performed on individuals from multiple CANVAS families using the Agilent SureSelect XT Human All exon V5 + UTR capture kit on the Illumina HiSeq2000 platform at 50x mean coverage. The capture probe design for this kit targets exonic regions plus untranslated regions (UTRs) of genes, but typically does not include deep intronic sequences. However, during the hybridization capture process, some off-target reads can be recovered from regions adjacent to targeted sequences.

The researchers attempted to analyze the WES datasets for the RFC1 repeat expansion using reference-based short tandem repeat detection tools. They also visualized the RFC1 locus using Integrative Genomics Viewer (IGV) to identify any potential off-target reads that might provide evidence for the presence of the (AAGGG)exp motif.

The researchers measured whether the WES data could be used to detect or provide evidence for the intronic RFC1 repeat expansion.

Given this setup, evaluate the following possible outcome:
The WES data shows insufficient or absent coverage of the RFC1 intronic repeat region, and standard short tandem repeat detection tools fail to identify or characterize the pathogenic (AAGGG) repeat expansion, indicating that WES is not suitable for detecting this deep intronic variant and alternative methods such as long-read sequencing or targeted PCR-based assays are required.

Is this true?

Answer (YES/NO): NO